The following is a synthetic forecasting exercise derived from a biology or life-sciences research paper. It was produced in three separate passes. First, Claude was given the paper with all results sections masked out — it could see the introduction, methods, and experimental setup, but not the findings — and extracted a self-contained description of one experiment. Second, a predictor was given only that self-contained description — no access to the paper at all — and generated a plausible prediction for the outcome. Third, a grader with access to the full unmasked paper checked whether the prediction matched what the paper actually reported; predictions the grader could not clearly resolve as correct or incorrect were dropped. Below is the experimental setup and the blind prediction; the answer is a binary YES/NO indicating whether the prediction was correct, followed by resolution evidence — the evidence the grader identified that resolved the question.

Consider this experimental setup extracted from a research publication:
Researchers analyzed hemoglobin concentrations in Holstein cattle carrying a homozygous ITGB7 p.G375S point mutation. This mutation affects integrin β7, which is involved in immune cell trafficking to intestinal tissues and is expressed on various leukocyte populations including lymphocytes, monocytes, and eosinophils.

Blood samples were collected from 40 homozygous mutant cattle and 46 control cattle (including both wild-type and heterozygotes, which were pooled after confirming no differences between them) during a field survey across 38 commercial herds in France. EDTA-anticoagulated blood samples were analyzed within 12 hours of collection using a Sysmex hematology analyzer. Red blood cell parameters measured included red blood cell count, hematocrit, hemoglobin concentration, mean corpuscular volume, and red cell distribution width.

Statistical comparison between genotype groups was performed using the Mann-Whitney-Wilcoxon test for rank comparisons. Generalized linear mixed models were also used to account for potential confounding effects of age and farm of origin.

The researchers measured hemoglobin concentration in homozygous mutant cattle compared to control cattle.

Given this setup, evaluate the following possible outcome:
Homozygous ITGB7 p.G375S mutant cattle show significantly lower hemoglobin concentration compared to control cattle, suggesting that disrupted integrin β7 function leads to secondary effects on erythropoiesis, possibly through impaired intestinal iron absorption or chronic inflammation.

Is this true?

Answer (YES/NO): YES